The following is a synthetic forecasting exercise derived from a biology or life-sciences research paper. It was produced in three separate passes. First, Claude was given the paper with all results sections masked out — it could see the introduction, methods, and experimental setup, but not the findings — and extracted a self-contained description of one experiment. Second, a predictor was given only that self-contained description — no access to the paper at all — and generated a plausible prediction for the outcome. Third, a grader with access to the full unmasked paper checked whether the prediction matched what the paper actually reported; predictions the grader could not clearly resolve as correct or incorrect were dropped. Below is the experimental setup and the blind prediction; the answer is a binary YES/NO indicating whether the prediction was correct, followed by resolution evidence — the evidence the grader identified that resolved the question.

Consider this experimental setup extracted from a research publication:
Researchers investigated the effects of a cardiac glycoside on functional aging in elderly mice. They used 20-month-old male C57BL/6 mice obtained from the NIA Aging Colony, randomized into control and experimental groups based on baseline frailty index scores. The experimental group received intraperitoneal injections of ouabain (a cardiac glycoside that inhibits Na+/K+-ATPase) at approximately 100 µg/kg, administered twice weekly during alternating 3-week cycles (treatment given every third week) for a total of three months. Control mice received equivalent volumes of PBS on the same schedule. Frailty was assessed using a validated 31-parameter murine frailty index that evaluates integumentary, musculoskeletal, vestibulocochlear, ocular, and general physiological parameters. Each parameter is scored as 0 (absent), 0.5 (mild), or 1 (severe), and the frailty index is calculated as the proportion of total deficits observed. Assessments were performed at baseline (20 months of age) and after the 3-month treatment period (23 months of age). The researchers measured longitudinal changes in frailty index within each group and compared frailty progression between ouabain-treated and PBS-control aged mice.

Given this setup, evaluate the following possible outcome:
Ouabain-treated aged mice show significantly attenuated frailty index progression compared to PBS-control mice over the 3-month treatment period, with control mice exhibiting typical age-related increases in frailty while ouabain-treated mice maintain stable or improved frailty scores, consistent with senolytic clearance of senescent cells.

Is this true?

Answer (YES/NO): YES